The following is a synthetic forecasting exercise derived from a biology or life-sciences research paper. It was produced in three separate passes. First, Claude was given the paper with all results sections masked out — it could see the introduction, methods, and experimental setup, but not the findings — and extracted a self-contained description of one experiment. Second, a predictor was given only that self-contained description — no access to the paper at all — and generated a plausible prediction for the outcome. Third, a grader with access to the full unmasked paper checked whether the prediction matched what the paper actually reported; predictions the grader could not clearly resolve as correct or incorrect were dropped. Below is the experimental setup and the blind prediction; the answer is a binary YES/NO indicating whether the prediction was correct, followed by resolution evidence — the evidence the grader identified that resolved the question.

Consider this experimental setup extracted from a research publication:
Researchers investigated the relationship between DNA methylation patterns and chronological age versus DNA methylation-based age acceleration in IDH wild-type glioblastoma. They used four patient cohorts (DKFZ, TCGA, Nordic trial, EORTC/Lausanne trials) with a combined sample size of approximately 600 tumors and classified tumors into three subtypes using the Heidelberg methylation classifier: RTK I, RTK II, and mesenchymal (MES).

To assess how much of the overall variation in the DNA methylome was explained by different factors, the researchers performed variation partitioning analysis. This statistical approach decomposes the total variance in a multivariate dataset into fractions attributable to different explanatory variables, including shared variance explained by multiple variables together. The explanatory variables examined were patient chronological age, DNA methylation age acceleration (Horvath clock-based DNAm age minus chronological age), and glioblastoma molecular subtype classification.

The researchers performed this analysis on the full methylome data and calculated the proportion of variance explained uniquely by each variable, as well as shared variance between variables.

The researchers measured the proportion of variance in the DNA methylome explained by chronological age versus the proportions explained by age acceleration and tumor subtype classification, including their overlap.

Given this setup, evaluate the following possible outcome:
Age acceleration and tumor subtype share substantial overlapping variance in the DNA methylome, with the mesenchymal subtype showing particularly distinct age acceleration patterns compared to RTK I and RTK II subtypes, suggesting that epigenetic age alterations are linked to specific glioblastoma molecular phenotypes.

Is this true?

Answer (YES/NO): NO